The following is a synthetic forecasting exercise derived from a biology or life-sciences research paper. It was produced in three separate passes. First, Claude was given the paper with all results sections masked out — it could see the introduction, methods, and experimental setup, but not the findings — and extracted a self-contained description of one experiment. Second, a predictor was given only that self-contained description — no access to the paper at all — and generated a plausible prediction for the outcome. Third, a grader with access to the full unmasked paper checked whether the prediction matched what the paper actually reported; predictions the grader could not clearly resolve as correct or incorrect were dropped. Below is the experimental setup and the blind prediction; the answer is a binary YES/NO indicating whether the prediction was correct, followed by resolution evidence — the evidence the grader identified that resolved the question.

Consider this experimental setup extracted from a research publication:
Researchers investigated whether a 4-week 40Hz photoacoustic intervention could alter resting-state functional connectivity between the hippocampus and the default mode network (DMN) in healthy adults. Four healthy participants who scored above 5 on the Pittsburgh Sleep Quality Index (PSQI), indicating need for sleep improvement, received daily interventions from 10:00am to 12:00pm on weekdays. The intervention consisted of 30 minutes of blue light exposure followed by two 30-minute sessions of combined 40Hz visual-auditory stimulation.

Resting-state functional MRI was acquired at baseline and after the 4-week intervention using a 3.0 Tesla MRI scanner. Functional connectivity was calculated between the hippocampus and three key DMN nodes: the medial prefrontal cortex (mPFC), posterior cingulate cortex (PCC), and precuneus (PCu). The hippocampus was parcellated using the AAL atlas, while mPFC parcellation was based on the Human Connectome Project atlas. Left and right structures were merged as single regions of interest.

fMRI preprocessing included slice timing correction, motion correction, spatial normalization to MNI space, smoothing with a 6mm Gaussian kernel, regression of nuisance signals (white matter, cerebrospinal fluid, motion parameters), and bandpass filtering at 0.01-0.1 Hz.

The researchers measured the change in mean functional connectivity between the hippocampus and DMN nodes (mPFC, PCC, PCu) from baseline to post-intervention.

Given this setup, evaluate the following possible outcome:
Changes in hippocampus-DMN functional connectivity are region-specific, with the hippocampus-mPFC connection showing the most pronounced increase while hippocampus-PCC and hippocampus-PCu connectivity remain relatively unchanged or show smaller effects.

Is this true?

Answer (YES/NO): NO